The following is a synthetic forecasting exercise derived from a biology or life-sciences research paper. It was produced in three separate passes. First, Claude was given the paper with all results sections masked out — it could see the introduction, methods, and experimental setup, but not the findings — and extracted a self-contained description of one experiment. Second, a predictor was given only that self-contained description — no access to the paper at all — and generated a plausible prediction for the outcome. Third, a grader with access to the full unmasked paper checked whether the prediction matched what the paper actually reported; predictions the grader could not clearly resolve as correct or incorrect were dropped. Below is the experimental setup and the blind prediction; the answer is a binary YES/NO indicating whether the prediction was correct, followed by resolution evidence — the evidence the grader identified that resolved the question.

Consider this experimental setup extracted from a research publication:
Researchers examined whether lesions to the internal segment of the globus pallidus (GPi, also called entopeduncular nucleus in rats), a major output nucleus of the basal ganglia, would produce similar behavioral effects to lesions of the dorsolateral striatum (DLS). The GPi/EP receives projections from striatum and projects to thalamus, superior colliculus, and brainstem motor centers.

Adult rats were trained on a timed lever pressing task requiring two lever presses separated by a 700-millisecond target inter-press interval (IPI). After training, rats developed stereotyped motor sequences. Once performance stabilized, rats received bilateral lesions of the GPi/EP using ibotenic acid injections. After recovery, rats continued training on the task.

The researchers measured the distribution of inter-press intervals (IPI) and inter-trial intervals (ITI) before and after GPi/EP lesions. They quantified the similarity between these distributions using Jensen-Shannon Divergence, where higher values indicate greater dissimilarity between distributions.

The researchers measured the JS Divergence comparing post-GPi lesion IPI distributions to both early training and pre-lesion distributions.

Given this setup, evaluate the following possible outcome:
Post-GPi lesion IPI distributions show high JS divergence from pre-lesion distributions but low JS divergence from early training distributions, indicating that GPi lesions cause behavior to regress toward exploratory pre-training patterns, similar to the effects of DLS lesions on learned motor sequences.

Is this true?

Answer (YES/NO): YES